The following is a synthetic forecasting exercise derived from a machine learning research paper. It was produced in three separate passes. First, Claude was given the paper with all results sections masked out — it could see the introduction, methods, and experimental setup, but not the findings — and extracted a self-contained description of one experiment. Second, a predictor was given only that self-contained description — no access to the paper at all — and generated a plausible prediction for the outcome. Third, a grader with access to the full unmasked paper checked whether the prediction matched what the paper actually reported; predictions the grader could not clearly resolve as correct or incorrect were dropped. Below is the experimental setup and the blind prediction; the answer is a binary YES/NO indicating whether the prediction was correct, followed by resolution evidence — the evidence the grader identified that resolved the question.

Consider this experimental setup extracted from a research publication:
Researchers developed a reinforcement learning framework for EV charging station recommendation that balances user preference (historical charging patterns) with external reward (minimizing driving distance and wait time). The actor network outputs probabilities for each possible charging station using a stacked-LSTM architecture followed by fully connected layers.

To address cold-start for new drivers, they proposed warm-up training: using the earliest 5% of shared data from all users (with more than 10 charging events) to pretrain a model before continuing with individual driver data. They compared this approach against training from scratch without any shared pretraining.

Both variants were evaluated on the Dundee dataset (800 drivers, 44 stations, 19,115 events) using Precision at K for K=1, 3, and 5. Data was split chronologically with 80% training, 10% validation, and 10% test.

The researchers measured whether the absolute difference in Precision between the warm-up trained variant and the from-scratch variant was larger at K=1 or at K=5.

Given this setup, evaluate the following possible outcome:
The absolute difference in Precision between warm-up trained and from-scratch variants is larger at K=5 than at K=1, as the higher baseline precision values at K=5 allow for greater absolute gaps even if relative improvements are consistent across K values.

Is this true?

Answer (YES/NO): YES